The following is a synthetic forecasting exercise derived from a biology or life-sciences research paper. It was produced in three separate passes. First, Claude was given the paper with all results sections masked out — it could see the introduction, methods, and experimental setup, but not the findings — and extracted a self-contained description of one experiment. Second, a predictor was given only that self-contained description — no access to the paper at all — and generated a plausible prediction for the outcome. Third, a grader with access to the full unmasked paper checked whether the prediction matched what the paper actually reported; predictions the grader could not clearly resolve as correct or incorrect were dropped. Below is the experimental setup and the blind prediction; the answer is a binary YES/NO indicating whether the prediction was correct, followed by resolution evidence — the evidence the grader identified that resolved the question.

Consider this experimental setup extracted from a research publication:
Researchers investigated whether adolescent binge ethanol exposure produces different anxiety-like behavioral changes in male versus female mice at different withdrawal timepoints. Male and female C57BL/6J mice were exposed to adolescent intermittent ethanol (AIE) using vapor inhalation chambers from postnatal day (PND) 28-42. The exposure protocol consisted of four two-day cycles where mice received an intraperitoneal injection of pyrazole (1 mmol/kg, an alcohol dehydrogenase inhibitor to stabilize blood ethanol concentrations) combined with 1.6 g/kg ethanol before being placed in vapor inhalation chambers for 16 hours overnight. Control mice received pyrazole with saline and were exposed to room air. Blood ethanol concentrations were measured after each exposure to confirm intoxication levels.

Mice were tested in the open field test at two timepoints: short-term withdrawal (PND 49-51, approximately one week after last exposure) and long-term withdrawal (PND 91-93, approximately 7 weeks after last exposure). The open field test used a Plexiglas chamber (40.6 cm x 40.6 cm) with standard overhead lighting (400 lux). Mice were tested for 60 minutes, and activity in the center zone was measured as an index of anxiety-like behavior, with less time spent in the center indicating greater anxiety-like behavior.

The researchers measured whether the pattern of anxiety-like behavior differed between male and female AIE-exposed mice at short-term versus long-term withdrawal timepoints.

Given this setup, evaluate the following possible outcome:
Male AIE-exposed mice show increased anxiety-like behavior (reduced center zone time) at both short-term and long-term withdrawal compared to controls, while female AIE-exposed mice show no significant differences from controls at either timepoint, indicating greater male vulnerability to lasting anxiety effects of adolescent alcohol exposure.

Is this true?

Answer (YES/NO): NO